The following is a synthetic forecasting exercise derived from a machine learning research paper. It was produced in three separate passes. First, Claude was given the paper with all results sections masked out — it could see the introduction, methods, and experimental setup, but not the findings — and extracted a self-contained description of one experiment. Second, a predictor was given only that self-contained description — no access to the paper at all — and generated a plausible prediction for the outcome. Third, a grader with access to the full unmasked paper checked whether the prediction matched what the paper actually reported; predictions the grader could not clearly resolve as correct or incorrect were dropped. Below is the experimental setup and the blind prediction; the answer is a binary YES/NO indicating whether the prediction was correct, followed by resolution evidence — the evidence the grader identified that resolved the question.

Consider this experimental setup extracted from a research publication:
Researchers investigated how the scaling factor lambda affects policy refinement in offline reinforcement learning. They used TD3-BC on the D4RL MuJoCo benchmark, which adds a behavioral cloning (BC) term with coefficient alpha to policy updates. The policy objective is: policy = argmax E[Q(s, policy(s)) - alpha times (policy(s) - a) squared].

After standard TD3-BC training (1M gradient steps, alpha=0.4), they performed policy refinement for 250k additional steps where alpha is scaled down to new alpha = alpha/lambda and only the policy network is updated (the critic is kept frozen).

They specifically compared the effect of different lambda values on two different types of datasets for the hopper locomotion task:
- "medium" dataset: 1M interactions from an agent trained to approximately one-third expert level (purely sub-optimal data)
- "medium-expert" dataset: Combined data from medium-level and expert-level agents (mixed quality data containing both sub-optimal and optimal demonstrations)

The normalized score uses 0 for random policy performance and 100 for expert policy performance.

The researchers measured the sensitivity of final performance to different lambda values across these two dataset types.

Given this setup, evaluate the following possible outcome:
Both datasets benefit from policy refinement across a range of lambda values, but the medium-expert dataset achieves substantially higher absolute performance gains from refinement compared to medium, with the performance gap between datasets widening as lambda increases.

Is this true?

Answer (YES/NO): NO